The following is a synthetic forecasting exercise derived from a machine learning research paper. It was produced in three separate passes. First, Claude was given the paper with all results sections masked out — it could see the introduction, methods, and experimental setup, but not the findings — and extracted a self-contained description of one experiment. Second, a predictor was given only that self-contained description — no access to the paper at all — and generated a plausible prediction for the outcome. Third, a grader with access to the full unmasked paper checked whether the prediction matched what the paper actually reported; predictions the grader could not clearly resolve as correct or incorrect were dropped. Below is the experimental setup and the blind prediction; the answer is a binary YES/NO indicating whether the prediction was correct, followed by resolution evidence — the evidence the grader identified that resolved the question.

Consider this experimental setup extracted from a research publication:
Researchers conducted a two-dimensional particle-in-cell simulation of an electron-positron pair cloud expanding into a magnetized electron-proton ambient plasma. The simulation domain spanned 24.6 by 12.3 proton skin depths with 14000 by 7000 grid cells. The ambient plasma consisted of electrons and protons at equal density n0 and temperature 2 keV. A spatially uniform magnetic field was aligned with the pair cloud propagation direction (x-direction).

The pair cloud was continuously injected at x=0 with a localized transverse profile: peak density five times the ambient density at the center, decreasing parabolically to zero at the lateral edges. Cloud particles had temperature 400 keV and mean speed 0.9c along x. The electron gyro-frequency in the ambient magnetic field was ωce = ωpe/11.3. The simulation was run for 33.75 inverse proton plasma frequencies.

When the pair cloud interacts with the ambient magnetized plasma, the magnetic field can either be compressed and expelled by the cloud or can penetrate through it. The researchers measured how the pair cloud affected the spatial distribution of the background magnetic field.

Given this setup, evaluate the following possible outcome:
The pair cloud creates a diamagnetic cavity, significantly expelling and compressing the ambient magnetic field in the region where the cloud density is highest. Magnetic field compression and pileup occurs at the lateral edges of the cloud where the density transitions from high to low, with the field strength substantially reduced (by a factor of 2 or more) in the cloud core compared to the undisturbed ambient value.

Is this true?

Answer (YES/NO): YES